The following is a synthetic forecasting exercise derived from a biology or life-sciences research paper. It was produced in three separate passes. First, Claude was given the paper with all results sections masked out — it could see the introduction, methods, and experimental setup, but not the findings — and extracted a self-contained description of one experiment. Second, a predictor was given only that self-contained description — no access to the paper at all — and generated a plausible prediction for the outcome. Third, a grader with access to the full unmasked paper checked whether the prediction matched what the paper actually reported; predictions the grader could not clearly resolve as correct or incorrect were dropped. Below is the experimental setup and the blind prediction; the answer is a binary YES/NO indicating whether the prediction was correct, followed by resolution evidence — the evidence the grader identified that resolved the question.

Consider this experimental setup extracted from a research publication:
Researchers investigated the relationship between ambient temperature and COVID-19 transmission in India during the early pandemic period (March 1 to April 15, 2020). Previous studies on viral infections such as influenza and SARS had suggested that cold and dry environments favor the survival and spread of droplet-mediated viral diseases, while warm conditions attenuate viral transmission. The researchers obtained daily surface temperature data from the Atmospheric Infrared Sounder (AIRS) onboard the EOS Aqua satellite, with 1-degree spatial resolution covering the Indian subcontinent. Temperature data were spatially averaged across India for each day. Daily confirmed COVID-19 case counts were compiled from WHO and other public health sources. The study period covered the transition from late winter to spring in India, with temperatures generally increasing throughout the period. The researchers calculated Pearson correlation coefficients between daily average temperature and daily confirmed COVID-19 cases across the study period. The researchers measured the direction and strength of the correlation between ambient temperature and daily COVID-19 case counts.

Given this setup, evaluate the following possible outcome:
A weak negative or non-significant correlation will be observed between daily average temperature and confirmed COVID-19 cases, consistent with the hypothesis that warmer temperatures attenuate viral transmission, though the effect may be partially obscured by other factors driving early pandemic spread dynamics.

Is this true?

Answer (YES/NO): NO